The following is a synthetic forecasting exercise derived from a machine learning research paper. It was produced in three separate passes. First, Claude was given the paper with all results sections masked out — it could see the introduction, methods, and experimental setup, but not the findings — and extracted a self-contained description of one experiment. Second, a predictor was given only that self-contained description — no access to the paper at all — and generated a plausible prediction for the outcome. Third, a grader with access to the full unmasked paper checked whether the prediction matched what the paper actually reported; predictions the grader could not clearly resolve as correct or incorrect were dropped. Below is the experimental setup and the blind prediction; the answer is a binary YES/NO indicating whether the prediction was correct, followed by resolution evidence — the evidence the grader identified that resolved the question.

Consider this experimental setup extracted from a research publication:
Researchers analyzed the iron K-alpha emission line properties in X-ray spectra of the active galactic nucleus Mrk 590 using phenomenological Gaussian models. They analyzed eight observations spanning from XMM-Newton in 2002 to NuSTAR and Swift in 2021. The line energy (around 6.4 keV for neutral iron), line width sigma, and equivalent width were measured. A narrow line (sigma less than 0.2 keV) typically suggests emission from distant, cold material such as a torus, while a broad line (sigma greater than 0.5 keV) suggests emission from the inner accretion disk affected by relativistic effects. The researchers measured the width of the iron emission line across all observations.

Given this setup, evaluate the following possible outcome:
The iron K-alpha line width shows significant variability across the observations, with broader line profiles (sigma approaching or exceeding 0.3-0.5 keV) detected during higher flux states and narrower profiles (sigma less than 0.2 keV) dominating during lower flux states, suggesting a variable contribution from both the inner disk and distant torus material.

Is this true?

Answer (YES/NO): NO